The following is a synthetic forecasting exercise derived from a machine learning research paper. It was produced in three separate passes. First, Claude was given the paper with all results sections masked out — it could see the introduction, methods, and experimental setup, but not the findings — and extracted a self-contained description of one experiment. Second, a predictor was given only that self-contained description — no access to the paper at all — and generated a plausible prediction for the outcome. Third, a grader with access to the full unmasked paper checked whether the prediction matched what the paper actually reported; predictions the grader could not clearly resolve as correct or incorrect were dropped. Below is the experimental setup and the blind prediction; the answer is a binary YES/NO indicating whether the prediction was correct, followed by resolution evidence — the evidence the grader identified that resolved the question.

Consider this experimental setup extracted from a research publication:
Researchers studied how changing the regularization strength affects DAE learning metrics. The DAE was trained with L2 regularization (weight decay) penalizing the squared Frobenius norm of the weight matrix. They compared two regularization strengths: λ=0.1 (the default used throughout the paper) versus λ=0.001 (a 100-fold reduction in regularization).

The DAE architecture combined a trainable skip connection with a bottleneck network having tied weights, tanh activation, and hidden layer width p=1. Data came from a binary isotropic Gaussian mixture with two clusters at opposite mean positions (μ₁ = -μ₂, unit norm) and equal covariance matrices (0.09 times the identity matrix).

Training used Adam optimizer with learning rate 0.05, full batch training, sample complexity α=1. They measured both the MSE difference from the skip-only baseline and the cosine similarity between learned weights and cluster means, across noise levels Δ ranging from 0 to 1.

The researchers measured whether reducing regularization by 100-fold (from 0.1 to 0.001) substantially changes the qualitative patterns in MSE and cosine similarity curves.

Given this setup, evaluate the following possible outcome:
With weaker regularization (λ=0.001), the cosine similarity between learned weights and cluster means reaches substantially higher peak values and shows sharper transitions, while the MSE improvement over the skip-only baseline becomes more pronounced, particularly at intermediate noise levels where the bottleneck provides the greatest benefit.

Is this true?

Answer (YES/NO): NO